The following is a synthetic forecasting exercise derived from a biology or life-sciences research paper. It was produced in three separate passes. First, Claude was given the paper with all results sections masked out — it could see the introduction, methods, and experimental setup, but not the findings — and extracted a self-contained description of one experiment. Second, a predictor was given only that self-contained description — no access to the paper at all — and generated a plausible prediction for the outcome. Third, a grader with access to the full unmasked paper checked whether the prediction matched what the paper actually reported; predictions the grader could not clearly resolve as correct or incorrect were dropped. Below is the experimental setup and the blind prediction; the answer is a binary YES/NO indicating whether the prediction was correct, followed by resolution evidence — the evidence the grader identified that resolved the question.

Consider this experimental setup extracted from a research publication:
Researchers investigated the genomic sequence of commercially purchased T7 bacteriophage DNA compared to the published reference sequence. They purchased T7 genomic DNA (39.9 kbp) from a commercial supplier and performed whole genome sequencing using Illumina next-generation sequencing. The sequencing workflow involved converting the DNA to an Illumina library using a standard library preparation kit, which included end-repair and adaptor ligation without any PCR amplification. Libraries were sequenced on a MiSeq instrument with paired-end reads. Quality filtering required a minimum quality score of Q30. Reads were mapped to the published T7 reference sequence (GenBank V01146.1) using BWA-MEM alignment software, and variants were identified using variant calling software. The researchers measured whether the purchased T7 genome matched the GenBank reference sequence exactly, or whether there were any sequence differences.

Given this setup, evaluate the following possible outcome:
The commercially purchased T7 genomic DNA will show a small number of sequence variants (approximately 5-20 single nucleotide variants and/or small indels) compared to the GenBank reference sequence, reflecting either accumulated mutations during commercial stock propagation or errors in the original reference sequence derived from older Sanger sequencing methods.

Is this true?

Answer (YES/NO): NO